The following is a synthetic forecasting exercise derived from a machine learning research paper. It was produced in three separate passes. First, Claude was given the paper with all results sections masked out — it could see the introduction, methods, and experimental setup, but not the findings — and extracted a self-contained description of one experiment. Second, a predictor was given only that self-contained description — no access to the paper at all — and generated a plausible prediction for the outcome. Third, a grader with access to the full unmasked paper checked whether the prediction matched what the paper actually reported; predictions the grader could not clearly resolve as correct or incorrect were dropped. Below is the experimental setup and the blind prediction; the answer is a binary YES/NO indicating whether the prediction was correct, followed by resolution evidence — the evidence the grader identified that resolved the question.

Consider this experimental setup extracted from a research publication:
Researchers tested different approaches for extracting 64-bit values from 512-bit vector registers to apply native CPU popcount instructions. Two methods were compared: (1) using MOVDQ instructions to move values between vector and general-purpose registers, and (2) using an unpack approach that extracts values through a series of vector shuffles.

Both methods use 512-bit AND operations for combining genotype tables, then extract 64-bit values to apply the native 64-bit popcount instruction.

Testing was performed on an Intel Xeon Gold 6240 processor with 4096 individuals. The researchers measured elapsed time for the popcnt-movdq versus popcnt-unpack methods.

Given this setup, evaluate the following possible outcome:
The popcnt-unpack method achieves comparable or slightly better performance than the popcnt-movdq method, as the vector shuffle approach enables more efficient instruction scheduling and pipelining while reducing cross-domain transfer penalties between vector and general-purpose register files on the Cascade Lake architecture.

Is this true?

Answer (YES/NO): NO